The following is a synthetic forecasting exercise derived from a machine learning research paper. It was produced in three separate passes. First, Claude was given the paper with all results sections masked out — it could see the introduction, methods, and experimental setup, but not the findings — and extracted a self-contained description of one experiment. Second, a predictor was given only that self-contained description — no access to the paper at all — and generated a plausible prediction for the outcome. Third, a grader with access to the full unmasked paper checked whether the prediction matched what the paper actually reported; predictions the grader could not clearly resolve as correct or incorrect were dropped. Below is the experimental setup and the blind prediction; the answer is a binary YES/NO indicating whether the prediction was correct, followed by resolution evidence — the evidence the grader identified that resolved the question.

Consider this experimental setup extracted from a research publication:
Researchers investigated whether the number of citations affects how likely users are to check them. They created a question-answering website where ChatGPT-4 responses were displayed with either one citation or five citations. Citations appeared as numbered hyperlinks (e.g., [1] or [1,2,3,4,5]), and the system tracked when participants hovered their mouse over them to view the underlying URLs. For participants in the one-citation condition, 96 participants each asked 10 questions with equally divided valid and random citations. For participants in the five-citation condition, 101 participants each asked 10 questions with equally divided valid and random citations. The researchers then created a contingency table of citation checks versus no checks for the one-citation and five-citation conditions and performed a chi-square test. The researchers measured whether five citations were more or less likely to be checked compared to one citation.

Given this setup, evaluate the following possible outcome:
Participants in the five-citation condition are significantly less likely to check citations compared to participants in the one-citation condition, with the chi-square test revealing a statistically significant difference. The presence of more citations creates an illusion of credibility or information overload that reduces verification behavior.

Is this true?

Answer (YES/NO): NO